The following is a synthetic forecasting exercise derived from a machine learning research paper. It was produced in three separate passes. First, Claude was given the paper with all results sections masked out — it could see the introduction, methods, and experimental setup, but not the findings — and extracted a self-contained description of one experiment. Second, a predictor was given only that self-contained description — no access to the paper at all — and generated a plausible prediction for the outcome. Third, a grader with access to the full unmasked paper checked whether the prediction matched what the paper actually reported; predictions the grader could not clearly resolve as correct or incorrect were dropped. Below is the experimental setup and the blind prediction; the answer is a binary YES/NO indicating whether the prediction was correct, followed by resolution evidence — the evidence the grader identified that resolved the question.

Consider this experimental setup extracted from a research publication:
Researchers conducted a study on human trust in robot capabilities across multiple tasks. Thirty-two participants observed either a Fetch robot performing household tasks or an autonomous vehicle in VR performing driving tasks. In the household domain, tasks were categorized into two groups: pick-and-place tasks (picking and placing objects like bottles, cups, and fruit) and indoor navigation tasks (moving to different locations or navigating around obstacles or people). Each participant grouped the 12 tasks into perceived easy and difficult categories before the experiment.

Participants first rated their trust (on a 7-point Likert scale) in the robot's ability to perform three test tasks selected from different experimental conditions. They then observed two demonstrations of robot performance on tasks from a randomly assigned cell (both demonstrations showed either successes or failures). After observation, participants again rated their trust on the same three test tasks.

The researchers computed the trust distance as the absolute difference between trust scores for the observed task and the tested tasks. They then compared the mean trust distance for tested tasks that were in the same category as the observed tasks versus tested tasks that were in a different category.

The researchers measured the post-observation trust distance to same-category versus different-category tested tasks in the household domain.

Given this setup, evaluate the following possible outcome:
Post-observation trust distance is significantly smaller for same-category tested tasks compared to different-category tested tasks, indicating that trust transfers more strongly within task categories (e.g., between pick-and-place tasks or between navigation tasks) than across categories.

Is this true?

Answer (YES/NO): YES